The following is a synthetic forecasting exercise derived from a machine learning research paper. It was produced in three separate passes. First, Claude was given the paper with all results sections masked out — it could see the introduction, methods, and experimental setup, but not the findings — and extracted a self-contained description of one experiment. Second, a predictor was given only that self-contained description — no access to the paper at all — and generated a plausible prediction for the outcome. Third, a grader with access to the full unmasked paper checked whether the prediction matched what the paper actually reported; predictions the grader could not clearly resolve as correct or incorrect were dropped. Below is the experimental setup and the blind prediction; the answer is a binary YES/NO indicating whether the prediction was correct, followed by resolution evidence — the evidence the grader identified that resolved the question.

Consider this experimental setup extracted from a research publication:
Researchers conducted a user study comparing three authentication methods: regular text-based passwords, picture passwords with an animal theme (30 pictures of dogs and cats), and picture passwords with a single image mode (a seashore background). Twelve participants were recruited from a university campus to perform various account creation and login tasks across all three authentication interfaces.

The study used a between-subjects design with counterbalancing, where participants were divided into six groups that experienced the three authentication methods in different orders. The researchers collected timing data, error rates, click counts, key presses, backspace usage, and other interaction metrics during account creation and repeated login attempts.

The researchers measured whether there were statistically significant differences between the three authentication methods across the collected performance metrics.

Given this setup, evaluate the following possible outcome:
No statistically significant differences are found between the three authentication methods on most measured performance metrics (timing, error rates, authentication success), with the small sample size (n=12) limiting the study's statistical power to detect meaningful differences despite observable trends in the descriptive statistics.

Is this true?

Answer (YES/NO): YES